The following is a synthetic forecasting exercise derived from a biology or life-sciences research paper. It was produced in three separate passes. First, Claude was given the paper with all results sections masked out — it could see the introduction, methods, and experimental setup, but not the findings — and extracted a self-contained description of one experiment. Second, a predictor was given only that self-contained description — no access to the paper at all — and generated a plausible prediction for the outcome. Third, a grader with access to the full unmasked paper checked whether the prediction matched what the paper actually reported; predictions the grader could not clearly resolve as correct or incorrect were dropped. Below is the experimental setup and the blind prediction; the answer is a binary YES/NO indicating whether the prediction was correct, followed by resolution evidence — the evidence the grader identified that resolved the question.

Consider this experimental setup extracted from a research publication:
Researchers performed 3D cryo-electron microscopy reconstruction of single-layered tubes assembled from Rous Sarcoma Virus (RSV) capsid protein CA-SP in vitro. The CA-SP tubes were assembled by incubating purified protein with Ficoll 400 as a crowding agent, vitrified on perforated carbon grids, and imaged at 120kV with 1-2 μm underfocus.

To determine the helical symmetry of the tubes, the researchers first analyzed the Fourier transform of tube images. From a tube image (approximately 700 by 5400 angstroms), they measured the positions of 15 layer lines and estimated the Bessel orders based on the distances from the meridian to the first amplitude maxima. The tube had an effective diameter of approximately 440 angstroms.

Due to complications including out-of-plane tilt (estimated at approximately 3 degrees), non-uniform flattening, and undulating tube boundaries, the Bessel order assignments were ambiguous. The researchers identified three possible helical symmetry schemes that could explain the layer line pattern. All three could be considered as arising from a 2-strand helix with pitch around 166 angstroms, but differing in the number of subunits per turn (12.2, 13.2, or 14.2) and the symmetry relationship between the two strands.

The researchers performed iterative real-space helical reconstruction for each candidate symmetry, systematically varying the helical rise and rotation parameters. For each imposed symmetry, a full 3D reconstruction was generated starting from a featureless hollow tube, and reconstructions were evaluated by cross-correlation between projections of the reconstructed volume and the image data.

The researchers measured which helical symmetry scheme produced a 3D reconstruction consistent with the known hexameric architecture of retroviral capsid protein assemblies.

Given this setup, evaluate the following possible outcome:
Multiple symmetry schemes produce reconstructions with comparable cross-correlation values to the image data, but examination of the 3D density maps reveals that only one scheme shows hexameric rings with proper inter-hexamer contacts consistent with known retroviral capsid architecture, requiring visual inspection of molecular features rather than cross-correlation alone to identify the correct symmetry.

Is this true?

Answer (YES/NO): YES